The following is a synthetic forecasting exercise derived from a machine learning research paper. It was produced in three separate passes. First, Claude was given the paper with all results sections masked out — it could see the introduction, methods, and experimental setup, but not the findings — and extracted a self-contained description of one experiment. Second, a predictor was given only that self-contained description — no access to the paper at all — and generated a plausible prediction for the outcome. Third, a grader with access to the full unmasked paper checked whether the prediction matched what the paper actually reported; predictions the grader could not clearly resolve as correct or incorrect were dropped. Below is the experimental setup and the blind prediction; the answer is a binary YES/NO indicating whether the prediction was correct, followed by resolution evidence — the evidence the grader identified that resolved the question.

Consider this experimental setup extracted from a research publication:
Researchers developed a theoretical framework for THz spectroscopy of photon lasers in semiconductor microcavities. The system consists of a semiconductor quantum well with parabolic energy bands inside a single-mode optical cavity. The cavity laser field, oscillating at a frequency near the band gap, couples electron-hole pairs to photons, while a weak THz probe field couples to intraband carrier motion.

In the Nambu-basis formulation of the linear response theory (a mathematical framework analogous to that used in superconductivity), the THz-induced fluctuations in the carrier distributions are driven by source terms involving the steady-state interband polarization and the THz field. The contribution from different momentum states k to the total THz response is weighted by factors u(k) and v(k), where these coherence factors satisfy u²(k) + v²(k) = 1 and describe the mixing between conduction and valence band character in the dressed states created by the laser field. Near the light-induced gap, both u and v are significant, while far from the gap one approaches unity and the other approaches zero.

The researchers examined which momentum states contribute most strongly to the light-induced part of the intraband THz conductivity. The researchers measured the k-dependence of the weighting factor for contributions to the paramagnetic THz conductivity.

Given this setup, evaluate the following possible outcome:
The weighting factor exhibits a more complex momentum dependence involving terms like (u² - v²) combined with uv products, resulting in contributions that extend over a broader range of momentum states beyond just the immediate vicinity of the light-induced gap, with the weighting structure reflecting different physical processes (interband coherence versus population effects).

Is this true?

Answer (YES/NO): NO